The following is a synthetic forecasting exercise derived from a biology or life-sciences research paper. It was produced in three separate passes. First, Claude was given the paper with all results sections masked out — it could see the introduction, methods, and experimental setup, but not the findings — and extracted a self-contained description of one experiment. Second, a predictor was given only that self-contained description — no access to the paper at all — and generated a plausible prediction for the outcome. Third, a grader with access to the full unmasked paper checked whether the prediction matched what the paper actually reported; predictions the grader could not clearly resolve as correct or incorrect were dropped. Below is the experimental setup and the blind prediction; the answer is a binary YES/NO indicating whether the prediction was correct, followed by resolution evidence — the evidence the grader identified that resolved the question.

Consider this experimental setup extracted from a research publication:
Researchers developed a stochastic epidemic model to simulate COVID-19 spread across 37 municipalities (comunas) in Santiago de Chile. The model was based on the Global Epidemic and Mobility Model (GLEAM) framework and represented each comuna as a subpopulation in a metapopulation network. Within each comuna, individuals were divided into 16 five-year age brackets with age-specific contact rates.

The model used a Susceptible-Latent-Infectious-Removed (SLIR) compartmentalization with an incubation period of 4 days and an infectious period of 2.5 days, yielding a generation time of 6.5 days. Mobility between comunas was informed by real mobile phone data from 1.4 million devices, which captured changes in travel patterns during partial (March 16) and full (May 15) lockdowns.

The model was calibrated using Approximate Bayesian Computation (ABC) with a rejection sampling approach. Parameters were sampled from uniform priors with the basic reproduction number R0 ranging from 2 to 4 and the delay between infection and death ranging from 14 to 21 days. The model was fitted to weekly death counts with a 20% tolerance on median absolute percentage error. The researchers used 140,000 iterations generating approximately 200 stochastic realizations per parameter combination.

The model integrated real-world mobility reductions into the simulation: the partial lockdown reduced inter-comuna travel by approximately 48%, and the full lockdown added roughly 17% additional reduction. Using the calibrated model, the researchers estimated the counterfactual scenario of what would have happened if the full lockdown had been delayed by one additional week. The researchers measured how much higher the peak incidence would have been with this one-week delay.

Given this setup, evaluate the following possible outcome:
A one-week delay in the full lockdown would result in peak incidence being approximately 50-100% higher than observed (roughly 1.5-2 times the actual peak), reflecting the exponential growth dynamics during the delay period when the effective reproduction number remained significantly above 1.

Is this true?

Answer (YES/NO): NO